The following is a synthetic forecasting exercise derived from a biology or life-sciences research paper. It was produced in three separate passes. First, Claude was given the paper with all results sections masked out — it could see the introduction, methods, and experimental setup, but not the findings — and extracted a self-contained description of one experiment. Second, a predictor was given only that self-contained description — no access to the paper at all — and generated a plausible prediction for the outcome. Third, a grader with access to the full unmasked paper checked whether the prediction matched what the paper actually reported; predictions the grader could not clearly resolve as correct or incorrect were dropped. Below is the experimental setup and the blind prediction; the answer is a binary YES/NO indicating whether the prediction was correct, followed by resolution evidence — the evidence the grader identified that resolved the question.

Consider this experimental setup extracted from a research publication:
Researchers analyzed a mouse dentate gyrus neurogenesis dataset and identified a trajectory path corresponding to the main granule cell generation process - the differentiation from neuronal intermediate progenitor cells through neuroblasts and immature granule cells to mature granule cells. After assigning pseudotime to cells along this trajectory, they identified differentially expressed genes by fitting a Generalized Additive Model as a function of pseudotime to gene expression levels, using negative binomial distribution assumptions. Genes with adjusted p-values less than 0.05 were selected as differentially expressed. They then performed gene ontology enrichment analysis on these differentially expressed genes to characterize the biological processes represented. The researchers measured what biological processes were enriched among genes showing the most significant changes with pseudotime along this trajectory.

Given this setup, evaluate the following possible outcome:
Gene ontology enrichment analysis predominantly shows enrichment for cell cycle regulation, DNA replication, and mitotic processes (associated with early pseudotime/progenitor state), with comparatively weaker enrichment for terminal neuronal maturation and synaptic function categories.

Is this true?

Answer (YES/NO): NO